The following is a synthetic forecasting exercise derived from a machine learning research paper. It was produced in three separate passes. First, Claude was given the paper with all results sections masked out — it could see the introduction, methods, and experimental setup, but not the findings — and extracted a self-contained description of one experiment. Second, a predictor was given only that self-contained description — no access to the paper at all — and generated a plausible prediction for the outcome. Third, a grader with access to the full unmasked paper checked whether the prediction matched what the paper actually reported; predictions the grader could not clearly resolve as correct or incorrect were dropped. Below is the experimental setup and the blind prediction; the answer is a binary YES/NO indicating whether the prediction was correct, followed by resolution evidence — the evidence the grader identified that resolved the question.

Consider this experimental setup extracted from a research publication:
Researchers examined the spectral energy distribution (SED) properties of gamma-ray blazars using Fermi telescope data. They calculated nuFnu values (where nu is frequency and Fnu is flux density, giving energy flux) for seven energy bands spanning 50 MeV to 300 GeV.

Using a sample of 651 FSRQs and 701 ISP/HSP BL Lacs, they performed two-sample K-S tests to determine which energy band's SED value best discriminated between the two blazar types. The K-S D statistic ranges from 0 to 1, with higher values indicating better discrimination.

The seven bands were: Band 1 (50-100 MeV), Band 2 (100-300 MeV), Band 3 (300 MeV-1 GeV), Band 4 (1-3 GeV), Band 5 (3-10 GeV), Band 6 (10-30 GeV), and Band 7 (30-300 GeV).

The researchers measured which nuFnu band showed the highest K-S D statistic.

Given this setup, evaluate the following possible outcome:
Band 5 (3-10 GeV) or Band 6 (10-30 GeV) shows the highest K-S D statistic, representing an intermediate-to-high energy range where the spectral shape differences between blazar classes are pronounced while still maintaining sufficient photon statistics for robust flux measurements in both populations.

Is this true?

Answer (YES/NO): NO